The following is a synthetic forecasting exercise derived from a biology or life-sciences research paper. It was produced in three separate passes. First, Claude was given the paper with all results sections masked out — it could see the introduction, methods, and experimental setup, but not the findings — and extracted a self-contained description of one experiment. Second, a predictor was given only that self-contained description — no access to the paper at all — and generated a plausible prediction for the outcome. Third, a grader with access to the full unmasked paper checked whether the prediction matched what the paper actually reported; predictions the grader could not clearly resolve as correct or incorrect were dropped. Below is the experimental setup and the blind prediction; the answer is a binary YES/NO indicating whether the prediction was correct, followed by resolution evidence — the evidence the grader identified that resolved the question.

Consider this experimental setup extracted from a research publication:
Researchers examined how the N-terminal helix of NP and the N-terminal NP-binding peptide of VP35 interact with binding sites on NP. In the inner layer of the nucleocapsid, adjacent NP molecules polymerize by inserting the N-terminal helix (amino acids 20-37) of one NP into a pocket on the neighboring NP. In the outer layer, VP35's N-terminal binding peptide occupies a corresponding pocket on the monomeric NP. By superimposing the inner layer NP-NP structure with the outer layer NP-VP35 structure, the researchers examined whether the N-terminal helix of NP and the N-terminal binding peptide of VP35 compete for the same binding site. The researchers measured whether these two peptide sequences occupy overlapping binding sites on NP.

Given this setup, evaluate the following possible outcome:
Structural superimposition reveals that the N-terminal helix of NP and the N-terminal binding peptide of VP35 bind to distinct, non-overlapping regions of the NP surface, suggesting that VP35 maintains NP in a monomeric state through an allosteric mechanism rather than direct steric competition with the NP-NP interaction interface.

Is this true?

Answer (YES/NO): NO